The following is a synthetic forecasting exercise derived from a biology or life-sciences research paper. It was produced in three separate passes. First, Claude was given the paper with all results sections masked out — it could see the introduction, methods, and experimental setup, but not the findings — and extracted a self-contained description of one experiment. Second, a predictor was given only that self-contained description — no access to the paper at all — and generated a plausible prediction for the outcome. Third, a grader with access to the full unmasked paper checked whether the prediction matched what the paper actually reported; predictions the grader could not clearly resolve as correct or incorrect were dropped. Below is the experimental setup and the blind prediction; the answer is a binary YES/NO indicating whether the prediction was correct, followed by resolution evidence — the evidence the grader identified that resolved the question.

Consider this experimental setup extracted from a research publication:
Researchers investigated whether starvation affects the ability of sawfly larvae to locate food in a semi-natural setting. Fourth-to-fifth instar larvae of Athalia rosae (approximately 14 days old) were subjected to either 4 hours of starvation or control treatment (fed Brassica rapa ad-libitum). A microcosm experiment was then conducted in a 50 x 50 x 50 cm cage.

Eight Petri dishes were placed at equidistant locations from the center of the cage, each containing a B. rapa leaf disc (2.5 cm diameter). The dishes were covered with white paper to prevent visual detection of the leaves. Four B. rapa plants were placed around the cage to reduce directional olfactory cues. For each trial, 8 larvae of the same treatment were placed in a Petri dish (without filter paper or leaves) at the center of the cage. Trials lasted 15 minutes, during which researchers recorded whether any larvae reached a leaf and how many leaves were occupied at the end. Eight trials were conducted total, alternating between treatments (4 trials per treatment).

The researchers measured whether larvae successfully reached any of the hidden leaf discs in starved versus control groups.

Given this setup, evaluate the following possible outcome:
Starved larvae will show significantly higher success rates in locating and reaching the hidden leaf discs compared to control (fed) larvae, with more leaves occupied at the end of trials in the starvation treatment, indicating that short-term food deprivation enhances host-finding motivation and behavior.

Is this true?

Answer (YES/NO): YES